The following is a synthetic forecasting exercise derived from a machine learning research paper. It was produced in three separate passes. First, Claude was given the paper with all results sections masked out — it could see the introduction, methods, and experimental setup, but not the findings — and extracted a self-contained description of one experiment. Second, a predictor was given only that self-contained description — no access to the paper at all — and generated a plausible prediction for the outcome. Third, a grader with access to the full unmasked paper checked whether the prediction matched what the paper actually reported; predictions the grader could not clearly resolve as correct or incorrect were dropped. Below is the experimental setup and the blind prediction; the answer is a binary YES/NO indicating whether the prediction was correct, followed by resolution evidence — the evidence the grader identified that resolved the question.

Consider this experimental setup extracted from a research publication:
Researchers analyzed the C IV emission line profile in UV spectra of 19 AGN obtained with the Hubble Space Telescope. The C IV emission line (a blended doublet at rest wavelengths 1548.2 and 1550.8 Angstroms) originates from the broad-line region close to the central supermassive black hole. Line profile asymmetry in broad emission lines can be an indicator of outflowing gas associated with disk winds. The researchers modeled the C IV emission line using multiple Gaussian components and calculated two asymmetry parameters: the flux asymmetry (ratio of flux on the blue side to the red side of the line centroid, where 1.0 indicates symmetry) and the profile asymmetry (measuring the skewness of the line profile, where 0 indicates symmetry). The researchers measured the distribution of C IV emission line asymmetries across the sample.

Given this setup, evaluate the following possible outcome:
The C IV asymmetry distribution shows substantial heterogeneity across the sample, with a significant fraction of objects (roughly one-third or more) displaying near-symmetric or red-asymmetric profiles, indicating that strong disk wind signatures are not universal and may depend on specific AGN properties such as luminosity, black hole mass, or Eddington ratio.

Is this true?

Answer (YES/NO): NO